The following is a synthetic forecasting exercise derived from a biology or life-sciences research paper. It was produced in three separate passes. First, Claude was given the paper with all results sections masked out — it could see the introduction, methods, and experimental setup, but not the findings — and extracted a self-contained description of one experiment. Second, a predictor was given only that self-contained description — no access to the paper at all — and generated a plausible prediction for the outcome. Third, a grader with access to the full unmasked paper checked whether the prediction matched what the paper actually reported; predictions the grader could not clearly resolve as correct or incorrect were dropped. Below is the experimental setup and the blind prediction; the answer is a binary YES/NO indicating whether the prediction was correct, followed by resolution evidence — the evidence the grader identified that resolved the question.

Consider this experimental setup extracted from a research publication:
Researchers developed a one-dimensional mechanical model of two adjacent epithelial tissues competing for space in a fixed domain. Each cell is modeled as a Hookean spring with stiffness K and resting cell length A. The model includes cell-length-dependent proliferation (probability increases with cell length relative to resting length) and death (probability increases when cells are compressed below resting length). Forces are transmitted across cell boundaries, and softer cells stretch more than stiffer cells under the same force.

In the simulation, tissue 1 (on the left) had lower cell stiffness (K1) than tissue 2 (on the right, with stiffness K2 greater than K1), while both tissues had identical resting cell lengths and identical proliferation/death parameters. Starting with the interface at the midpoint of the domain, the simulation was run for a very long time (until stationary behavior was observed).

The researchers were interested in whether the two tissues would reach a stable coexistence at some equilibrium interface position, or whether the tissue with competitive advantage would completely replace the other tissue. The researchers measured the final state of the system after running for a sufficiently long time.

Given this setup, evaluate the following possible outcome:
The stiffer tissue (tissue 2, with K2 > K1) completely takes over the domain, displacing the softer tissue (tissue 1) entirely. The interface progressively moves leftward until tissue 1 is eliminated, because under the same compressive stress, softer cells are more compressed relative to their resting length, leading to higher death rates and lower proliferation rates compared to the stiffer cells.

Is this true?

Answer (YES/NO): NO